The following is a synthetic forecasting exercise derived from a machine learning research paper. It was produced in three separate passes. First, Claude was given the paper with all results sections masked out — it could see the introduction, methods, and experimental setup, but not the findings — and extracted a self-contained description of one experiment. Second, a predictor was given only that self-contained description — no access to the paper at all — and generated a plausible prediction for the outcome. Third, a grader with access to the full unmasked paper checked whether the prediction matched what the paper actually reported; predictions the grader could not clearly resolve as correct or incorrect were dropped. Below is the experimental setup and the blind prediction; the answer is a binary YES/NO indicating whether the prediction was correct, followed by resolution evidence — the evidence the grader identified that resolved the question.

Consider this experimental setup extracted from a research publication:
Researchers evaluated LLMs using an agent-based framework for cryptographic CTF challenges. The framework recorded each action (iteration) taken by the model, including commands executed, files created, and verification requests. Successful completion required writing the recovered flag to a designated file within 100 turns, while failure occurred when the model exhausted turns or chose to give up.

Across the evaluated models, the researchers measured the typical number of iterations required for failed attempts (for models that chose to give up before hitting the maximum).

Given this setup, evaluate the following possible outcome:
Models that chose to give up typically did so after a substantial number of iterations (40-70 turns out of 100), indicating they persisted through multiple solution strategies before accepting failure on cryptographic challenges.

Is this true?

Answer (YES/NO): NO